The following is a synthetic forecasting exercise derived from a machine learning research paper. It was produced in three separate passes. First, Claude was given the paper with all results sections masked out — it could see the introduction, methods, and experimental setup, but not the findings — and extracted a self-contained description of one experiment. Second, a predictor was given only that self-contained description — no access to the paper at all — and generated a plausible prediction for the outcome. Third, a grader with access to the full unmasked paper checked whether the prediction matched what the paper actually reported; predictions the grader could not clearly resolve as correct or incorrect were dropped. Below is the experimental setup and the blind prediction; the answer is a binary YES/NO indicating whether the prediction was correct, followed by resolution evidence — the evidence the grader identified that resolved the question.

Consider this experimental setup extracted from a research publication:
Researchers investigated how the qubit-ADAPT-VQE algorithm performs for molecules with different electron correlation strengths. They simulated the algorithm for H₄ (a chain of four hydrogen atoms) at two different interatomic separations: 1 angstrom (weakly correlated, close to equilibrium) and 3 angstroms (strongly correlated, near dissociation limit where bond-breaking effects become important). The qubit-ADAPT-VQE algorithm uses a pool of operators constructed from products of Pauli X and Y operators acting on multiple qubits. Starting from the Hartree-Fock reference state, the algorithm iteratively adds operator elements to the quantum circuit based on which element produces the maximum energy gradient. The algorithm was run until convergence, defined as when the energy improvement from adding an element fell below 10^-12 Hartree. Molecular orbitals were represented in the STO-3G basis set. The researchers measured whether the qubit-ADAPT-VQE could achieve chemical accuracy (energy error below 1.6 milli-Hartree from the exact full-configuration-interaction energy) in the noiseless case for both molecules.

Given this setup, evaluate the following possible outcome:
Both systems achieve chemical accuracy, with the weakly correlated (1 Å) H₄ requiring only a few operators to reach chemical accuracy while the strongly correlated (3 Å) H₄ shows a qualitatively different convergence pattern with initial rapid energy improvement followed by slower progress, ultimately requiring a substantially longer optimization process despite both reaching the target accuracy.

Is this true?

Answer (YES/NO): NO